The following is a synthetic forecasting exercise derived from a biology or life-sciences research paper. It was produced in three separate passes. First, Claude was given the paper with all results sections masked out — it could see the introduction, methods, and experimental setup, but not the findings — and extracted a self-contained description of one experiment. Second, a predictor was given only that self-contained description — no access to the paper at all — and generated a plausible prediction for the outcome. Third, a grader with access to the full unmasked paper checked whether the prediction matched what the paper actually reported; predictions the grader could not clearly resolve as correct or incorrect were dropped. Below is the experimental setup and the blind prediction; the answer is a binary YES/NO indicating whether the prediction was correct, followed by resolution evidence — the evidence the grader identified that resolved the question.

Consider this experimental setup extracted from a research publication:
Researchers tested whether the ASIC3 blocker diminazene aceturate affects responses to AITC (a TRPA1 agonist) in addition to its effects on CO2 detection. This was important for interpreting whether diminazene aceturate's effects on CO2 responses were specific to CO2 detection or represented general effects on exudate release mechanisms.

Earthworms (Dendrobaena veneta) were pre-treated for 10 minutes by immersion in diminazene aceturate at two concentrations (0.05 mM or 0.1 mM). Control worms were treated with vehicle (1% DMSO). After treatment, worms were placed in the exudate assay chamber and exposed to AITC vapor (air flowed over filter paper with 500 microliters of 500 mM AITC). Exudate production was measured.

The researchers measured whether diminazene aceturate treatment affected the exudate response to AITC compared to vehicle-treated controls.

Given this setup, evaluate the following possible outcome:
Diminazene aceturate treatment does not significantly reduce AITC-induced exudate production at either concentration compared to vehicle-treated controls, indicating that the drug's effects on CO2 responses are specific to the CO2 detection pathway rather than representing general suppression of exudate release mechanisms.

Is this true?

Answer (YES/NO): NO